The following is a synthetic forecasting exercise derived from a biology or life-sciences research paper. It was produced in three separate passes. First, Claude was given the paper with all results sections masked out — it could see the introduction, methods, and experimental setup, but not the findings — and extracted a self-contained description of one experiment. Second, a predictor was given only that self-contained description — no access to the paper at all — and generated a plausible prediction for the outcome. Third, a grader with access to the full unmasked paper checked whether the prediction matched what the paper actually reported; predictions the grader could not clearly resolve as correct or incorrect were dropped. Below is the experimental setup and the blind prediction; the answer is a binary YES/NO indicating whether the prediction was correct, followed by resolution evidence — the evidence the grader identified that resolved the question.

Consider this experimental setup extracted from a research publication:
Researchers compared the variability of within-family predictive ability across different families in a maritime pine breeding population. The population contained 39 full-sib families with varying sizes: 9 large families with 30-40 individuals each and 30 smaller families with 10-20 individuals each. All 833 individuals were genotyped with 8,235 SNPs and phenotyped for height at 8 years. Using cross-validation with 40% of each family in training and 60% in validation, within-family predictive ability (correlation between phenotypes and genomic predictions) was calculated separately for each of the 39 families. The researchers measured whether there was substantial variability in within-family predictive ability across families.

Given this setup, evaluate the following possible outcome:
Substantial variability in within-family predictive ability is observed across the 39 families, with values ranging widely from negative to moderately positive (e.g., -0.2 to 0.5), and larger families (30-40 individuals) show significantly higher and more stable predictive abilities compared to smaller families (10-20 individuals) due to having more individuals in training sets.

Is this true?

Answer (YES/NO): NO